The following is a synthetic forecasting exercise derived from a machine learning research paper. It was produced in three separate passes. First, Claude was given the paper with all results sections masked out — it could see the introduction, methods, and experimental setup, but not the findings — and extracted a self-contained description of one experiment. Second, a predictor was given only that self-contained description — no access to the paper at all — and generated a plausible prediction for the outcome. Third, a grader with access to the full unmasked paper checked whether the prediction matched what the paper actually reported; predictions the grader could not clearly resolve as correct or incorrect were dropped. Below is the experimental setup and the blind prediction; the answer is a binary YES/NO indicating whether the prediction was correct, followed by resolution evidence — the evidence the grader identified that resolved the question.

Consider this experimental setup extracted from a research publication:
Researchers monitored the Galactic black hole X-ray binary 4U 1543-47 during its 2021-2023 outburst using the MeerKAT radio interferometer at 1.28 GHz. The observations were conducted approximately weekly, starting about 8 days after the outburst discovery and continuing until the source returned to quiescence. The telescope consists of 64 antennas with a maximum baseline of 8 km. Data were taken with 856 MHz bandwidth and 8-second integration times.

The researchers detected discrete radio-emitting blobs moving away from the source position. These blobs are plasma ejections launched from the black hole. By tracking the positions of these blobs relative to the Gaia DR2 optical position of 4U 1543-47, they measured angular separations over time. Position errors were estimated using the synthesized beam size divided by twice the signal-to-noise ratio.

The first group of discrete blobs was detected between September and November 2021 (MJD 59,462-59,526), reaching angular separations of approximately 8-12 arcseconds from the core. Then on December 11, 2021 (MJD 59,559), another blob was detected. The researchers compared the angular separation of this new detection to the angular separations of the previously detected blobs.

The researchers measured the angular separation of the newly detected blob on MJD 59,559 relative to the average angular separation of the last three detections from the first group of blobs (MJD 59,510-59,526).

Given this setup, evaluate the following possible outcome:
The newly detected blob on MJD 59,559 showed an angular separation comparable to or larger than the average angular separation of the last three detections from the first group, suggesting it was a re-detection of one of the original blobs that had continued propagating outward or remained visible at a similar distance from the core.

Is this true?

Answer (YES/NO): NO